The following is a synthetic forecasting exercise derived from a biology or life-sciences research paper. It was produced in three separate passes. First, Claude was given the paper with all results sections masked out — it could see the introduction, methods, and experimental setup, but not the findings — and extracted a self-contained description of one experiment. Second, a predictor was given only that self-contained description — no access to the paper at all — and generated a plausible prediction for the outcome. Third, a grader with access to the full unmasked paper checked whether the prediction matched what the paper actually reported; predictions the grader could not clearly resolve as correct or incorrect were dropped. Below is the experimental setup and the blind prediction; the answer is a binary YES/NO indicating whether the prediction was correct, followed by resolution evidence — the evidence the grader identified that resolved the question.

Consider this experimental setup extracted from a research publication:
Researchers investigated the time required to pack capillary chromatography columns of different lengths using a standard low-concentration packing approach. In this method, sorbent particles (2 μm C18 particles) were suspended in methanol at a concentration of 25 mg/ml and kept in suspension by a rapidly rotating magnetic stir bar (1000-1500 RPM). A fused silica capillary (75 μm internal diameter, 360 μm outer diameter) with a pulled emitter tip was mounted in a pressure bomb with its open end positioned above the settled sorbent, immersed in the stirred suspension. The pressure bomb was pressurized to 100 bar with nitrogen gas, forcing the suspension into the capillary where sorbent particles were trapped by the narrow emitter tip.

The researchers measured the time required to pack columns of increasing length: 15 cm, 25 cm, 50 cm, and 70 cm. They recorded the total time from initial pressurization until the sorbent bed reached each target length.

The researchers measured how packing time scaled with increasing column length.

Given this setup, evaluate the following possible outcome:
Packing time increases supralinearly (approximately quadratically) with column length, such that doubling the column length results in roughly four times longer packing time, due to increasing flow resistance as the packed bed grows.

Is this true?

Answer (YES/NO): NO